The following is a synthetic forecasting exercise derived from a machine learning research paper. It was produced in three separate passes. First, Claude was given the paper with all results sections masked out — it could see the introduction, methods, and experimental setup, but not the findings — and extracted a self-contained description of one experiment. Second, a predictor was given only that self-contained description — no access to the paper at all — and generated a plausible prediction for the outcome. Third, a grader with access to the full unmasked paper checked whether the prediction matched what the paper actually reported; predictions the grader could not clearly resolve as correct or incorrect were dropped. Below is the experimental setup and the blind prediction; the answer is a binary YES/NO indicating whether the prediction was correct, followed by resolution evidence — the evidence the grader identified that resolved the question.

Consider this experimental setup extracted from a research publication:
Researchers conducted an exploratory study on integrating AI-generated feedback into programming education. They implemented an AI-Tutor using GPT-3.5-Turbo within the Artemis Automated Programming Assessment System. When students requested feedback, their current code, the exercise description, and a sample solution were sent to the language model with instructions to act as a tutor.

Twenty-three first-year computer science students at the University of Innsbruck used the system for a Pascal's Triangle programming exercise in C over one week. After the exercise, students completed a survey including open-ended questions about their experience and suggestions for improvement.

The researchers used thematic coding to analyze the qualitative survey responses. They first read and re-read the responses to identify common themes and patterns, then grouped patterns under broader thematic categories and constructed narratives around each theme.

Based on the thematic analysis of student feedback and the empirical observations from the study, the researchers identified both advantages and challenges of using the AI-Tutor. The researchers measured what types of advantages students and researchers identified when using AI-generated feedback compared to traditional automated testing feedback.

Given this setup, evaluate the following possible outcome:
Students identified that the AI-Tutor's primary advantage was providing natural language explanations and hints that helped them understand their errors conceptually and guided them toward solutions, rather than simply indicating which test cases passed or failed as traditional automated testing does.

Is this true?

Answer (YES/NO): NO